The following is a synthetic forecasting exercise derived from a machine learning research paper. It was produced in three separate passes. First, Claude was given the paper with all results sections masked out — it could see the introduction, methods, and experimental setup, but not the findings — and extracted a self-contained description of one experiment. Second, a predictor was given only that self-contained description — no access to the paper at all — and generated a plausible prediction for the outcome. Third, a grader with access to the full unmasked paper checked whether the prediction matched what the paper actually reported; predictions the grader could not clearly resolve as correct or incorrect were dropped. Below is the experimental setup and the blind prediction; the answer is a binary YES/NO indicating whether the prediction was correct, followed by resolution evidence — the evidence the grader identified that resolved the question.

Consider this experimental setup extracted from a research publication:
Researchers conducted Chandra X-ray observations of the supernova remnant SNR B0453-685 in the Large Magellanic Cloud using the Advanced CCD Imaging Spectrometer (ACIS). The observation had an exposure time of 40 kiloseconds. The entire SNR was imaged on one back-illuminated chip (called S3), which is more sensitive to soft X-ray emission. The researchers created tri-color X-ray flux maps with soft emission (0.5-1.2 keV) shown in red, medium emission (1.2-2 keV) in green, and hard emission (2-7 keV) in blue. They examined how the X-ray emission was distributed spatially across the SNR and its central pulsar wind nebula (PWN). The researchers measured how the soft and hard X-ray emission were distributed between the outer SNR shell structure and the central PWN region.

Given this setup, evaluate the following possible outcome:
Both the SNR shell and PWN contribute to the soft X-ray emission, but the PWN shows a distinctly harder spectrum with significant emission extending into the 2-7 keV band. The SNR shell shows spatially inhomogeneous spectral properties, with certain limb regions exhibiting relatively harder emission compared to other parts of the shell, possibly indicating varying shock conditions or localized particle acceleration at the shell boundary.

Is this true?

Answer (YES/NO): NO